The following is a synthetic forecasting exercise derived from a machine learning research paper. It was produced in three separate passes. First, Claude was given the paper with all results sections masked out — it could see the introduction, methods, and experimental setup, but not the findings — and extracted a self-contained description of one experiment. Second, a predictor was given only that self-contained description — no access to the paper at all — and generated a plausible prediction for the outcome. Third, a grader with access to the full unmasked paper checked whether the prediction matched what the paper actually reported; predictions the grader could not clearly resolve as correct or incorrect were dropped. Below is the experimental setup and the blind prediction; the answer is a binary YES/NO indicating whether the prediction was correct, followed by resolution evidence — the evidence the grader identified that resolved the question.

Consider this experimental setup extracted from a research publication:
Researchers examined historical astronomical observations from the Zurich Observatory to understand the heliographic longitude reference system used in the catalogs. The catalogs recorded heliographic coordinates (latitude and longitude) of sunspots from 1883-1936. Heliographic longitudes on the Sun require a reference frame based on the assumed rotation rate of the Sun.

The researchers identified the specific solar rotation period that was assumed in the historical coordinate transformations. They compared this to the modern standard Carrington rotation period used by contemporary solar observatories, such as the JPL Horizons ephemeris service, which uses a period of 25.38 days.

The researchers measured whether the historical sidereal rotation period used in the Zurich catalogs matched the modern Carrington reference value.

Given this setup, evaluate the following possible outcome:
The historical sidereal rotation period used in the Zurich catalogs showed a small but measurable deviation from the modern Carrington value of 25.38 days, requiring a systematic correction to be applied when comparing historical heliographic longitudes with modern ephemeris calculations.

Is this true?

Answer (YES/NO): YES